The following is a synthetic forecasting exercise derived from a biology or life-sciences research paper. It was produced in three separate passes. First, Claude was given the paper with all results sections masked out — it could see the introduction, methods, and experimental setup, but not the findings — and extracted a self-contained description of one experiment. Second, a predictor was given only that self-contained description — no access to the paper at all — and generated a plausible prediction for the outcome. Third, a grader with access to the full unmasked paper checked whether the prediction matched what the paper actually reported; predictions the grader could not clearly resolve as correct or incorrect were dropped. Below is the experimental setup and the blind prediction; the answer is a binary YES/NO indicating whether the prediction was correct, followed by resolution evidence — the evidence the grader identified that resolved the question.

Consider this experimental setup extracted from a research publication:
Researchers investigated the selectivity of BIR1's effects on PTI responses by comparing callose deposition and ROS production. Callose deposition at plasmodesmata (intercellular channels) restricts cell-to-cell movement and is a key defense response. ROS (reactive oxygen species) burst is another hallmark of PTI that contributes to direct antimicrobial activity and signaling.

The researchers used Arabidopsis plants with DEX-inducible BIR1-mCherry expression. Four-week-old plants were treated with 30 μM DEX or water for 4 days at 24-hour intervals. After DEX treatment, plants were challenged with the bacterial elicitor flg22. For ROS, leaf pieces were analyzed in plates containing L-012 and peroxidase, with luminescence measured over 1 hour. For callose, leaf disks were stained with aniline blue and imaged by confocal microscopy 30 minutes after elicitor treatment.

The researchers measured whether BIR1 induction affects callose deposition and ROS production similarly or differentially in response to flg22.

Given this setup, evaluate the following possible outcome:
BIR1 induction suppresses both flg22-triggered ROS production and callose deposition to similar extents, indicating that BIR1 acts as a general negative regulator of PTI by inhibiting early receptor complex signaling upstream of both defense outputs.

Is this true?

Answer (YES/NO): NO